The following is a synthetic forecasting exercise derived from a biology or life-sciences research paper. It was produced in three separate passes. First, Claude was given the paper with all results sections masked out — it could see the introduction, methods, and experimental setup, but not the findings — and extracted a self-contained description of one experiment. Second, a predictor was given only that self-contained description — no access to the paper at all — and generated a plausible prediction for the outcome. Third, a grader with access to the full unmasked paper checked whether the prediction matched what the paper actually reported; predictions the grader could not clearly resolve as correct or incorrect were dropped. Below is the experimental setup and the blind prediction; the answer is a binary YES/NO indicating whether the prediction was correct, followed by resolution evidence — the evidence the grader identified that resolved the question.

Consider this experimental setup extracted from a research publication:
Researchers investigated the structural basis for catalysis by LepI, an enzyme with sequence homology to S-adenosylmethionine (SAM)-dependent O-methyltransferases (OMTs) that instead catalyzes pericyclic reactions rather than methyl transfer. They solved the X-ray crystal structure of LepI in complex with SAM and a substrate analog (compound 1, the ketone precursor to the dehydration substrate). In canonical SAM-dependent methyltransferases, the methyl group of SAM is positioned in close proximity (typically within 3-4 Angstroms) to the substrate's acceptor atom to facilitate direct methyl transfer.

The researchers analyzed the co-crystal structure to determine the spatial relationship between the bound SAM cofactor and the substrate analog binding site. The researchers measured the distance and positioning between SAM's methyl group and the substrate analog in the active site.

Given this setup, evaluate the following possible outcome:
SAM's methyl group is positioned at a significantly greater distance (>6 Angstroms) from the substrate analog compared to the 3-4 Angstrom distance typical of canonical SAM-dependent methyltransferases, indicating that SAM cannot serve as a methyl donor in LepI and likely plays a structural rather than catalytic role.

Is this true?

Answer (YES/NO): NO